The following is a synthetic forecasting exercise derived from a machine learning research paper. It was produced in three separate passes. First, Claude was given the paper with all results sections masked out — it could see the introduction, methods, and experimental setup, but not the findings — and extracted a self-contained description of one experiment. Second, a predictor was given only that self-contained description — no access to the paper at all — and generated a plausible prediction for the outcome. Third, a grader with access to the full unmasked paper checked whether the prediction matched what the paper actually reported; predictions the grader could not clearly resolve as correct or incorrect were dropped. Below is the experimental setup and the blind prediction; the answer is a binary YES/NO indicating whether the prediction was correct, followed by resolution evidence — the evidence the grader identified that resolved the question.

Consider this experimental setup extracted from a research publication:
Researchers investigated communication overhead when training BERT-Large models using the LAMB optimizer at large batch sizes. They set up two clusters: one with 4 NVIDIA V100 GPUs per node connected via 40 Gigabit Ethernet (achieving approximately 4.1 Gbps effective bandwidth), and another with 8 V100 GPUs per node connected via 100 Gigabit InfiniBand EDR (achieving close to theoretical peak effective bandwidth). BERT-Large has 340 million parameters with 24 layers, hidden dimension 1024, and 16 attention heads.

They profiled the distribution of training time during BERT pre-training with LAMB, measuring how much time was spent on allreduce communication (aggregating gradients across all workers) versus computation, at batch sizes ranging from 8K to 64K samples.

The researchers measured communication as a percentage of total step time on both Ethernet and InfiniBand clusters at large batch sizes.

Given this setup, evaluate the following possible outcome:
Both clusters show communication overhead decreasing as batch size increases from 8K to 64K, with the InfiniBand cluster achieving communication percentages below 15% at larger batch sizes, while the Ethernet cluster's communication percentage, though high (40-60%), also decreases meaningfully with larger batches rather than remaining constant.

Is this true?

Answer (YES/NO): NO